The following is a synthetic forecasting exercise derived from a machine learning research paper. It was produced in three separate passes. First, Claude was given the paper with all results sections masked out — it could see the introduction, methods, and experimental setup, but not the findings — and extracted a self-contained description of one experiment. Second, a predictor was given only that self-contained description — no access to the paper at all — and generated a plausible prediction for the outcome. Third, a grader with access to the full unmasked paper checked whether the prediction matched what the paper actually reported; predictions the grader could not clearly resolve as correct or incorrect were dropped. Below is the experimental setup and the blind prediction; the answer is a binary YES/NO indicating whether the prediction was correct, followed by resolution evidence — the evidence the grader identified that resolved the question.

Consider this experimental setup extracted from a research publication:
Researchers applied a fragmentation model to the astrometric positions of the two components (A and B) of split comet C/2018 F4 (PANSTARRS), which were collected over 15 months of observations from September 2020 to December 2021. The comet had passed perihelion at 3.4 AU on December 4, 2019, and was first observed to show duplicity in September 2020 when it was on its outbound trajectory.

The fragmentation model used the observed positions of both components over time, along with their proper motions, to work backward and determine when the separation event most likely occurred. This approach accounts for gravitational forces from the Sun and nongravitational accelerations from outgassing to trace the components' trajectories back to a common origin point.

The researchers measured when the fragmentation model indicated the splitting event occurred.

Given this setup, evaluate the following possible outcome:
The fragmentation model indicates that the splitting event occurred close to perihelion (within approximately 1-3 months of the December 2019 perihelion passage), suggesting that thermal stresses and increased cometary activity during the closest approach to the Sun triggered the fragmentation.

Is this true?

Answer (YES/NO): NO